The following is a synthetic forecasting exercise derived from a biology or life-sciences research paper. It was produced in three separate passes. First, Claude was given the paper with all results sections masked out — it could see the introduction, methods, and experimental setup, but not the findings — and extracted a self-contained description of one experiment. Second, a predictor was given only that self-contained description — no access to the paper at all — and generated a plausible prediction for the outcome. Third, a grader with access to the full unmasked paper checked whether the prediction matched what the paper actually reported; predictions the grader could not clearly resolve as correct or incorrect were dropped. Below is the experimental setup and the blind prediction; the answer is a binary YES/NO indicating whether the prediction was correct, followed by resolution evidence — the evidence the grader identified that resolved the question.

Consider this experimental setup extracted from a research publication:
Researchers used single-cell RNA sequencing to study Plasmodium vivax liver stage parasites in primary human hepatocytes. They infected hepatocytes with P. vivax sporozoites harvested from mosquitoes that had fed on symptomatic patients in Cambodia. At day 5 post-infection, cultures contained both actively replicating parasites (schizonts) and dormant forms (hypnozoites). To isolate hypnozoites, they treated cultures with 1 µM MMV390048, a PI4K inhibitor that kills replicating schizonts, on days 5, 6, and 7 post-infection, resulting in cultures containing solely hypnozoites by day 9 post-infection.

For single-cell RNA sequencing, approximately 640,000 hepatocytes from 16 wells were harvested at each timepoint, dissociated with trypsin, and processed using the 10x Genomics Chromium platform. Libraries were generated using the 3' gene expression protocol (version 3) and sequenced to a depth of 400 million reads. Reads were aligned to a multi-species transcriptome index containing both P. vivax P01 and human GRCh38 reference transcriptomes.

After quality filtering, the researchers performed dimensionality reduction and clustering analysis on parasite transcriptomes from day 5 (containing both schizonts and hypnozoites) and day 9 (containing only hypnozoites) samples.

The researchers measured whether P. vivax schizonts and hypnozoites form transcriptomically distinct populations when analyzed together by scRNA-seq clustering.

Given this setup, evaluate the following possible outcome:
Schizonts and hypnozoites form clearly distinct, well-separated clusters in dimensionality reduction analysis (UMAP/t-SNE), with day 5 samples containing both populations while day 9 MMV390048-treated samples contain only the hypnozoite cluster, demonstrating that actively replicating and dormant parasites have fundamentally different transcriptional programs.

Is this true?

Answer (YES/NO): YES